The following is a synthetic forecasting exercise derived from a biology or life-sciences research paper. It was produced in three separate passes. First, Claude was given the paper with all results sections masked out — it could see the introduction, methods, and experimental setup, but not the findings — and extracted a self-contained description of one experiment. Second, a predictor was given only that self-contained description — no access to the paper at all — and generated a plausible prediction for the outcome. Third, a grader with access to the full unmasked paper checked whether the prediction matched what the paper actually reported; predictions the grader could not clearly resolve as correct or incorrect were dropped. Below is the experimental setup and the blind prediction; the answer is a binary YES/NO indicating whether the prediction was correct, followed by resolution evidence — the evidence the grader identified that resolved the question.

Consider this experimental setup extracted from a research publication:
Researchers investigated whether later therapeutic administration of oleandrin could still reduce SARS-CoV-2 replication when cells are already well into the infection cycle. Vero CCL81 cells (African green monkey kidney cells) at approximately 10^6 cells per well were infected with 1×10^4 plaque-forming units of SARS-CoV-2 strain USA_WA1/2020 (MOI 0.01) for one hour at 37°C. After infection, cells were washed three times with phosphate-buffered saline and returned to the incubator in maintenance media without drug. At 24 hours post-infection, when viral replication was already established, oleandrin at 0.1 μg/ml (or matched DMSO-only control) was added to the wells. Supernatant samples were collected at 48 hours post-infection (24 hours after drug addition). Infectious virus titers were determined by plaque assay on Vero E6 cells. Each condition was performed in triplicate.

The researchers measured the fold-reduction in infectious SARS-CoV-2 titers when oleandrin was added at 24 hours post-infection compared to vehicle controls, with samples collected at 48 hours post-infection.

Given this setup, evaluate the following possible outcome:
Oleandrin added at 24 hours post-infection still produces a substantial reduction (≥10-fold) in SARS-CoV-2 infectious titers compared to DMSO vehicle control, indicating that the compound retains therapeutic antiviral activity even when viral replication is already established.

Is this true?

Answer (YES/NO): NO